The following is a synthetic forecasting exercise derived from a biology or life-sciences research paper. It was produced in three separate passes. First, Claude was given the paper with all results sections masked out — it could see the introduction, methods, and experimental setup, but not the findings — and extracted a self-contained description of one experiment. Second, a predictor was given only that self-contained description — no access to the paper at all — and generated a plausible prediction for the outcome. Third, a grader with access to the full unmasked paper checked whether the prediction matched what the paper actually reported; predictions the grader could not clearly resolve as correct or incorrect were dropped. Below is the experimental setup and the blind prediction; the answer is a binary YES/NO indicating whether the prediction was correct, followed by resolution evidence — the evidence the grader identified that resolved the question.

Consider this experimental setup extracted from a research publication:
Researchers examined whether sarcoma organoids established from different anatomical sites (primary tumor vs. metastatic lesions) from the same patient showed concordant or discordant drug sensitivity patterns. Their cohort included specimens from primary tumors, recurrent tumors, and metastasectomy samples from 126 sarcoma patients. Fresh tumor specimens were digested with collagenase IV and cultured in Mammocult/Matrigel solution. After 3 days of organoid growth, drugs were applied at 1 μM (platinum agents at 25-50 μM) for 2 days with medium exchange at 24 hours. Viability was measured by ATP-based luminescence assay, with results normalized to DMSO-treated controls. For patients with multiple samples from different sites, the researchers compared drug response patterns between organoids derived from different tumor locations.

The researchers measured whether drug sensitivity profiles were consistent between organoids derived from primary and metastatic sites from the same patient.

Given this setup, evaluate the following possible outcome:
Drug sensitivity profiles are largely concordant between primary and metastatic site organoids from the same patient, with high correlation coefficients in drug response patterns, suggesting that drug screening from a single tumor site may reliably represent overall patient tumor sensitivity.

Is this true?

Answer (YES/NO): NO